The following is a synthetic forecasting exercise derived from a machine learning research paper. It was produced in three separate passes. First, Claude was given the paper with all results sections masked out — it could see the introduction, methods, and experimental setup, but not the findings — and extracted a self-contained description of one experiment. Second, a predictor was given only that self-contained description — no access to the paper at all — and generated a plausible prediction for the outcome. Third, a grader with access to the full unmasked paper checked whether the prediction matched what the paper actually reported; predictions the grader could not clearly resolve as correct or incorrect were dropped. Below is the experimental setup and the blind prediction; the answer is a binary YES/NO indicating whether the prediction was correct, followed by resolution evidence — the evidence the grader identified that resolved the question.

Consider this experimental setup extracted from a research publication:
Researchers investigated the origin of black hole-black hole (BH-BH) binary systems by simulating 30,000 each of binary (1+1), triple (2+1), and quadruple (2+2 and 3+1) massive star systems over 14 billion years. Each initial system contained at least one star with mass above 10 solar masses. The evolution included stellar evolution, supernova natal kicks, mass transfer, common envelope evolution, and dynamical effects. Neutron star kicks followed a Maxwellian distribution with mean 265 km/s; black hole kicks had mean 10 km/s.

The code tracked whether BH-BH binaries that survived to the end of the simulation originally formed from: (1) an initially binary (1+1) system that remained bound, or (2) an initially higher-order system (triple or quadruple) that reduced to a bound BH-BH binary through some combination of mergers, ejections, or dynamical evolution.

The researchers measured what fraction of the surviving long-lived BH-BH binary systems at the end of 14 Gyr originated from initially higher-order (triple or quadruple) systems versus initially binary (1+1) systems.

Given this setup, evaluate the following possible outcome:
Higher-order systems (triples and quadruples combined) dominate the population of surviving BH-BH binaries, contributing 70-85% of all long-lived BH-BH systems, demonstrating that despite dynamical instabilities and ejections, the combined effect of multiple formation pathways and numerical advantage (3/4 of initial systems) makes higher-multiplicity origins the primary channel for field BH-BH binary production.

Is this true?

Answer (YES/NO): YES